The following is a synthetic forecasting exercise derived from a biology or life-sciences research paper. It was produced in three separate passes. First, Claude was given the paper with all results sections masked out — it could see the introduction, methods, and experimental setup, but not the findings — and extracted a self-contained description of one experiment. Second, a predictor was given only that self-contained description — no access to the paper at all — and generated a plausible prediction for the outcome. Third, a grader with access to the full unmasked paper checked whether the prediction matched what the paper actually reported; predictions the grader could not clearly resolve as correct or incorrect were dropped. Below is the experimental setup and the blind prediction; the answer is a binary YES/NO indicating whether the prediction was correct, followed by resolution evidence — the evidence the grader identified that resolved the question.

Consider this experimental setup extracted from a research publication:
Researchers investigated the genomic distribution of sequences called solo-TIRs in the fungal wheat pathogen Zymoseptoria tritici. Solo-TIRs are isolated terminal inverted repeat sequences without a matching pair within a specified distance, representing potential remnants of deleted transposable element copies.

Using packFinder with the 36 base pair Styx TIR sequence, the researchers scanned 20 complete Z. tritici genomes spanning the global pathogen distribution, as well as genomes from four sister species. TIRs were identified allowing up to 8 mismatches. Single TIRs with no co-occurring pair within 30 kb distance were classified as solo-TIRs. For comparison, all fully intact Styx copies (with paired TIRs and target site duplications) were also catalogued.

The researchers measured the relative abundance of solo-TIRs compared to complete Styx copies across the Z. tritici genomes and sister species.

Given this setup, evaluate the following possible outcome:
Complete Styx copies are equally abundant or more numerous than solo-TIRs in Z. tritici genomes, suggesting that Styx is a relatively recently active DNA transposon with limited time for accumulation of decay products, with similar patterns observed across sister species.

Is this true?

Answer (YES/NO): YES